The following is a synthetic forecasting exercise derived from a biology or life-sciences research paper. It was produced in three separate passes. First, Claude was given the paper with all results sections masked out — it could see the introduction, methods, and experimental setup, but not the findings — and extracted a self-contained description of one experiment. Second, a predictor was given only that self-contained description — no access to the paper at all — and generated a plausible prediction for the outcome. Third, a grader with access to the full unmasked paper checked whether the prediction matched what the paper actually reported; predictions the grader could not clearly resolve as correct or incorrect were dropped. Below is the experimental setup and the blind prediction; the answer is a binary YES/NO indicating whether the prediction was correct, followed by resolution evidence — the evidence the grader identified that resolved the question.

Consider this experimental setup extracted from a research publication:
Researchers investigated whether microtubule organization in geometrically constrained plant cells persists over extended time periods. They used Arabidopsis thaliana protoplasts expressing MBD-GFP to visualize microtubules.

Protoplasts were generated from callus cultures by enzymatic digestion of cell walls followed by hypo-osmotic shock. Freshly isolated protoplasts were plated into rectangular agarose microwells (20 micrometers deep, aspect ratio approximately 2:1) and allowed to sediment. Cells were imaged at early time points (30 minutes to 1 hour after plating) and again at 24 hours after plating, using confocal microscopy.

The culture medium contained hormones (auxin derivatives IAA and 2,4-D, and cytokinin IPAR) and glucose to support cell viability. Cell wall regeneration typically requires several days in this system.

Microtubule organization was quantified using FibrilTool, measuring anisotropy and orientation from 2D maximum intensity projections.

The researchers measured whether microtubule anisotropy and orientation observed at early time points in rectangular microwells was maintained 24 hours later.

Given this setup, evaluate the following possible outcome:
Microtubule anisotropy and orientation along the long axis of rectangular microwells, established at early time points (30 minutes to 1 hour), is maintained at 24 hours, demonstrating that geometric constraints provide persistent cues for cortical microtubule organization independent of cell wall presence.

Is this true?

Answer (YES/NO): YES